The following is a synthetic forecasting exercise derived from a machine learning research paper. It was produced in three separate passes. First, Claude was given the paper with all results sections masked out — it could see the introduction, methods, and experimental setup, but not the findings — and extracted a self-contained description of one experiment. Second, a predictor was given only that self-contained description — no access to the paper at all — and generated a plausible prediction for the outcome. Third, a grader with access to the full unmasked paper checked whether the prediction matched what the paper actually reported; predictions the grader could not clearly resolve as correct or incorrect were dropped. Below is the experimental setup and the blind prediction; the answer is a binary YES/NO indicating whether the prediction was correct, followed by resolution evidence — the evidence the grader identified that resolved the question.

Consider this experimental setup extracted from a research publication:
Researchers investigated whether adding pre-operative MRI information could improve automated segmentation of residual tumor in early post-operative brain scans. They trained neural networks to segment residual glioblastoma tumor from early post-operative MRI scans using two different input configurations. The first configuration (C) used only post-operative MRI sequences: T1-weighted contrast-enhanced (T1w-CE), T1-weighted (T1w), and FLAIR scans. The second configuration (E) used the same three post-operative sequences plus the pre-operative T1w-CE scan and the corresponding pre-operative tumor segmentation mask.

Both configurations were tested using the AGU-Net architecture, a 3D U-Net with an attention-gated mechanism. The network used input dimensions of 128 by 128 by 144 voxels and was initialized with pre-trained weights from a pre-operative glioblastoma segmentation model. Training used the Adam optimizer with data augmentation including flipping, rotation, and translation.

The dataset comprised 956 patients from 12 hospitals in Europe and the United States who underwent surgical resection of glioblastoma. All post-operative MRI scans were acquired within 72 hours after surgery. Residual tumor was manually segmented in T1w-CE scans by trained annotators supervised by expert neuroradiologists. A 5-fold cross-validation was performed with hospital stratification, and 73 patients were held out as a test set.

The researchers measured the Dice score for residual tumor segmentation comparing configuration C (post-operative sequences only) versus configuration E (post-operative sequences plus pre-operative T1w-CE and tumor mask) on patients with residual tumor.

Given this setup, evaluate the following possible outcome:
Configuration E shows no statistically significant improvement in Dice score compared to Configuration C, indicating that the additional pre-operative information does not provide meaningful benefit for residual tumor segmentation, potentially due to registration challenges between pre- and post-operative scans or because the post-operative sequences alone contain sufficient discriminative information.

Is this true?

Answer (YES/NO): YES